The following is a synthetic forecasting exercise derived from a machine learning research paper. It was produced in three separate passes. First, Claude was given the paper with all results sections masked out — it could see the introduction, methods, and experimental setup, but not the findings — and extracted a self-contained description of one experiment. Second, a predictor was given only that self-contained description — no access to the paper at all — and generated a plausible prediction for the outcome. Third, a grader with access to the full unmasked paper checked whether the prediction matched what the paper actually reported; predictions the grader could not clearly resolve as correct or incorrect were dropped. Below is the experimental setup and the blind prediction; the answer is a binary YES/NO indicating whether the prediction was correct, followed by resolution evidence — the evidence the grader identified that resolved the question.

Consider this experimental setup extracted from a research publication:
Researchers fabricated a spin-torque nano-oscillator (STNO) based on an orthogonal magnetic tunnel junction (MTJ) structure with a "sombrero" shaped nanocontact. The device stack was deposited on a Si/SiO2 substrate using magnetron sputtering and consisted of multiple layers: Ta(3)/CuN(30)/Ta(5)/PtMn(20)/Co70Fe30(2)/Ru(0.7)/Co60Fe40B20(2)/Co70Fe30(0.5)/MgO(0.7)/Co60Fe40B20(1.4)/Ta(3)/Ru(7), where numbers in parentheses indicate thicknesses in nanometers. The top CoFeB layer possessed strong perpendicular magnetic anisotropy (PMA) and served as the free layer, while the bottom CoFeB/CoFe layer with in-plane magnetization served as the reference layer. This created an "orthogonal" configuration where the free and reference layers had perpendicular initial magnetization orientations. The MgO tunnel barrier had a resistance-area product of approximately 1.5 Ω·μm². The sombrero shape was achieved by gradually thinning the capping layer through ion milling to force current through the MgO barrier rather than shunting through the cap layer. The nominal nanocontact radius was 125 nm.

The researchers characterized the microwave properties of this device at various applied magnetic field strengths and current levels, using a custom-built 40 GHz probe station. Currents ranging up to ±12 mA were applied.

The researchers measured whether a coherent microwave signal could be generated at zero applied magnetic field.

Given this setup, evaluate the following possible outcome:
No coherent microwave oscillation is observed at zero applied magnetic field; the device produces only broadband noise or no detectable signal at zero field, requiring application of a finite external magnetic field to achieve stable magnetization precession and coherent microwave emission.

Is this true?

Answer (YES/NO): NO